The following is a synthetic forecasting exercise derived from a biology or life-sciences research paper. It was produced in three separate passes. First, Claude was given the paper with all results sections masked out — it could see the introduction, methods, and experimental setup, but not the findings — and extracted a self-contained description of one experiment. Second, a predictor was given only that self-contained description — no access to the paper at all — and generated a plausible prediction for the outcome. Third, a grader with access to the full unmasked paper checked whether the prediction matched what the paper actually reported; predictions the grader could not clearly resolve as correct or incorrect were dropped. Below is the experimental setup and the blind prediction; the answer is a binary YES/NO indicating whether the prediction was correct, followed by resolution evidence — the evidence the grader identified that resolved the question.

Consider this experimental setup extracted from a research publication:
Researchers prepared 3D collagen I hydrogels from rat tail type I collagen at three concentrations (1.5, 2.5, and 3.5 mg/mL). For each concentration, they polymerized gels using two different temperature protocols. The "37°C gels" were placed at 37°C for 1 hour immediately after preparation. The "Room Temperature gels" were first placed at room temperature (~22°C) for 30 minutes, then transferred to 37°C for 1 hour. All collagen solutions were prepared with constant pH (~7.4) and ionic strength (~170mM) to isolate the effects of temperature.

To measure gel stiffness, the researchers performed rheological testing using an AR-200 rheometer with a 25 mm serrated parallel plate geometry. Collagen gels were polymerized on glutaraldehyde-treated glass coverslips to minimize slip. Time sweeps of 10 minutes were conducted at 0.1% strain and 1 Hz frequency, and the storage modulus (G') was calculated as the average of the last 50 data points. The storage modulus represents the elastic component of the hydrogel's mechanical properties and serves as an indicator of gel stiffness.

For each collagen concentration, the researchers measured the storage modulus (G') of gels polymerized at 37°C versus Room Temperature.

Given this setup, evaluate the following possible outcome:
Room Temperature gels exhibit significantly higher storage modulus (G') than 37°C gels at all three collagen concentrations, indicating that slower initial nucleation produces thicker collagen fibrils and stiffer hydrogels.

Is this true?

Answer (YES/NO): NO